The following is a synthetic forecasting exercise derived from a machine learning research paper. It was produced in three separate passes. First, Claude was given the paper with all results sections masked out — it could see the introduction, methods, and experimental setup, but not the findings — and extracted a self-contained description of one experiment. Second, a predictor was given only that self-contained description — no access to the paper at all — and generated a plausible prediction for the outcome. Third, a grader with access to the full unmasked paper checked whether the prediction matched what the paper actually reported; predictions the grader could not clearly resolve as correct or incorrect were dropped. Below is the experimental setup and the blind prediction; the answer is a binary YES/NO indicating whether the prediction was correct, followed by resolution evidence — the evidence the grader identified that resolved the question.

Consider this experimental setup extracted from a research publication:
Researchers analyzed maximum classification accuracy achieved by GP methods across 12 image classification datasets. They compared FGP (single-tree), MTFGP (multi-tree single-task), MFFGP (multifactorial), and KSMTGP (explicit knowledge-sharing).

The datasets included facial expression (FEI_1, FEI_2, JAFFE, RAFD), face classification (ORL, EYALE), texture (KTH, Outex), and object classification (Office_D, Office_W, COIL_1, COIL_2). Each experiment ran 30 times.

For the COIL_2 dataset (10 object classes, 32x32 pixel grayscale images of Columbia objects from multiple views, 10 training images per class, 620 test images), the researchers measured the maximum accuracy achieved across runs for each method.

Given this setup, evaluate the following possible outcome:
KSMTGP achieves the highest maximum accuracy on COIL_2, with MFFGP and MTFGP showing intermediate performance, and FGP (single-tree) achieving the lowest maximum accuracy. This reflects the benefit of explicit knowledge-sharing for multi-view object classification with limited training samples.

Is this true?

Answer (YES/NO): NO